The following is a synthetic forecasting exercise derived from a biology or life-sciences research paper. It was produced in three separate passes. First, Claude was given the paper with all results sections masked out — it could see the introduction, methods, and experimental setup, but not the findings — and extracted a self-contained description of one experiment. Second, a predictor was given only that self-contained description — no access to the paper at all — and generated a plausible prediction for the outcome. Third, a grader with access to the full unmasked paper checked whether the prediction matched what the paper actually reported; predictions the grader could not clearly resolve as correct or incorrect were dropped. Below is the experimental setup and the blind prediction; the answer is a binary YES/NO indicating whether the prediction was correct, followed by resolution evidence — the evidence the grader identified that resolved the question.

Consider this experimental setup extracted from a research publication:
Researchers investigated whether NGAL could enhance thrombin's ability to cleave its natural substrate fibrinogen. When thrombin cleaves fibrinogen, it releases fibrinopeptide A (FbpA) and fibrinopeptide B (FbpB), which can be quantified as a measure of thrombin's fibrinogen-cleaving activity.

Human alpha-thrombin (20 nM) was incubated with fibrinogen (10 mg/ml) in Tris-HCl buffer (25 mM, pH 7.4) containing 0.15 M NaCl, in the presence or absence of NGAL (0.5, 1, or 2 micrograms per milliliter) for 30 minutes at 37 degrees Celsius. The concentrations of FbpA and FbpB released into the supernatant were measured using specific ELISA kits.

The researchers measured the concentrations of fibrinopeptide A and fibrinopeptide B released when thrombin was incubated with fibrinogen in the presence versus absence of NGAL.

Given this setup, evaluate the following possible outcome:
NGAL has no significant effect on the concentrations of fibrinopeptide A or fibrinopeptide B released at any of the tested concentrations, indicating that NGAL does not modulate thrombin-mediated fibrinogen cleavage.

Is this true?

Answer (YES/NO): NO